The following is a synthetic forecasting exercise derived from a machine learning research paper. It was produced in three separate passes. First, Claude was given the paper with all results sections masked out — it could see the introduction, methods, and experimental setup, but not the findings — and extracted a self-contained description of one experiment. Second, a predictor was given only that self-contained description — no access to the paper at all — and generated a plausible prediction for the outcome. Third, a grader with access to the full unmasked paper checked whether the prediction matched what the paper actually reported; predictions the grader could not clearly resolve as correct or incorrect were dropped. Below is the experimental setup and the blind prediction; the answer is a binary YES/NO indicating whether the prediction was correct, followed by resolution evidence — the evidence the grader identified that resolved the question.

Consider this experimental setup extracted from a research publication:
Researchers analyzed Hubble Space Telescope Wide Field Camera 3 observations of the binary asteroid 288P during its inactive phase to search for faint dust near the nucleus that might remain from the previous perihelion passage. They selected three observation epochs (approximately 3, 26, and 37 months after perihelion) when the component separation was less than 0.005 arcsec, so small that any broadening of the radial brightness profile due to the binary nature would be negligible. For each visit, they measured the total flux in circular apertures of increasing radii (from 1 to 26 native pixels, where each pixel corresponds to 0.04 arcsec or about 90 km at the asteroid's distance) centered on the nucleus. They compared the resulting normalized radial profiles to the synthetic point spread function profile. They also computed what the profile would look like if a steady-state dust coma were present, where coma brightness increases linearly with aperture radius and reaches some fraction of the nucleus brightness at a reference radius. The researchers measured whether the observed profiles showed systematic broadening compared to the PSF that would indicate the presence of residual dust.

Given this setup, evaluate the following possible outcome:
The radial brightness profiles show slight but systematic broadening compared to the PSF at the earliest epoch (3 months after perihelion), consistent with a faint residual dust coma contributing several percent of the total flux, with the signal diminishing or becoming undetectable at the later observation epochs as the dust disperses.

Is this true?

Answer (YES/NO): NO